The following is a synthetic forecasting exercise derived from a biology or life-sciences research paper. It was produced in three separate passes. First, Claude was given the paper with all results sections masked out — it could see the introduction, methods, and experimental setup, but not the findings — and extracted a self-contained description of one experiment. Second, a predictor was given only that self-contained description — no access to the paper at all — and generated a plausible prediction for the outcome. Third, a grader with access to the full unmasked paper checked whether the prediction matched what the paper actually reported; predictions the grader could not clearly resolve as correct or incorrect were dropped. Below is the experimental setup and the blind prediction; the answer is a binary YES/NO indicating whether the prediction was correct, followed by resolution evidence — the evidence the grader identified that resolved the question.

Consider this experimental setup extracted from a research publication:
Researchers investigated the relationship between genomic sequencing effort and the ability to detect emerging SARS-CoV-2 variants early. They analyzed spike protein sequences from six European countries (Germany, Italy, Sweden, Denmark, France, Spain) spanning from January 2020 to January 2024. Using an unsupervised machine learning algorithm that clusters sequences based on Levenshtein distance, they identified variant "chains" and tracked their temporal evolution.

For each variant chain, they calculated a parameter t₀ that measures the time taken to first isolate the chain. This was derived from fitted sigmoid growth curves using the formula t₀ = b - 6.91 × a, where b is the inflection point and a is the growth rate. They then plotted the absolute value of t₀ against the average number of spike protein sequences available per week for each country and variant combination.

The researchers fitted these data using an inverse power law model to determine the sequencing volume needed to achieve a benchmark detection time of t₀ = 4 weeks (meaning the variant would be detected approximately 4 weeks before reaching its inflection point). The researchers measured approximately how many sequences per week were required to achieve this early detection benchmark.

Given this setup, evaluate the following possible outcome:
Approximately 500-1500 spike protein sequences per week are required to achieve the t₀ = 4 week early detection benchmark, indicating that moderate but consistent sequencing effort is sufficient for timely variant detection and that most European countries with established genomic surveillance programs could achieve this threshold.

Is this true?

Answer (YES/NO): NO